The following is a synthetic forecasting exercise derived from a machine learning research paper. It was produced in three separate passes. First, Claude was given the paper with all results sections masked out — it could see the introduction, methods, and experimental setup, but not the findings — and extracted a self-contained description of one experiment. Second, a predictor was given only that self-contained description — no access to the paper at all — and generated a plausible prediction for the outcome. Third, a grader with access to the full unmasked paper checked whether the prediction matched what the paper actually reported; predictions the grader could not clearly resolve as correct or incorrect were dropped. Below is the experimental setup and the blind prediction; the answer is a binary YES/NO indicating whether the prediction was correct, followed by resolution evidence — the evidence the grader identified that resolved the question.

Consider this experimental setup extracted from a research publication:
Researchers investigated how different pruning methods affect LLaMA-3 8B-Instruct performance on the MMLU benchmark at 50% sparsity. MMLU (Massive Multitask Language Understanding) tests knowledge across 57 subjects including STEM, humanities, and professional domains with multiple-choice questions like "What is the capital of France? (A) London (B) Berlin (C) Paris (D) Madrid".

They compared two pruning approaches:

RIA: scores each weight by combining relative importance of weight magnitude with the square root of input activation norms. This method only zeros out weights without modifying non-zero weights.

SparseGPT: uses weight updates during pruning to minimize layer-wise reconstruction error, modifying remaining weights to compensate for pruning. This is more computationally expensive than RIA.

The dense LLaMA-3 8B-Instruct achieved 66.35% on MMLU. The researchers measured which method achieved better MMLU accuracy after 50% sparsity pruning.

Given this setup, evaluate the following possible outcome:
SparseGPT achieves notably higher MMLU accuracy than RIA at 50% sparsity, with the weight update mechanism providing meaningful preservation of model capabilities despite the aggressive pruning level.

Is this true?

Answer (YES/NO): NO